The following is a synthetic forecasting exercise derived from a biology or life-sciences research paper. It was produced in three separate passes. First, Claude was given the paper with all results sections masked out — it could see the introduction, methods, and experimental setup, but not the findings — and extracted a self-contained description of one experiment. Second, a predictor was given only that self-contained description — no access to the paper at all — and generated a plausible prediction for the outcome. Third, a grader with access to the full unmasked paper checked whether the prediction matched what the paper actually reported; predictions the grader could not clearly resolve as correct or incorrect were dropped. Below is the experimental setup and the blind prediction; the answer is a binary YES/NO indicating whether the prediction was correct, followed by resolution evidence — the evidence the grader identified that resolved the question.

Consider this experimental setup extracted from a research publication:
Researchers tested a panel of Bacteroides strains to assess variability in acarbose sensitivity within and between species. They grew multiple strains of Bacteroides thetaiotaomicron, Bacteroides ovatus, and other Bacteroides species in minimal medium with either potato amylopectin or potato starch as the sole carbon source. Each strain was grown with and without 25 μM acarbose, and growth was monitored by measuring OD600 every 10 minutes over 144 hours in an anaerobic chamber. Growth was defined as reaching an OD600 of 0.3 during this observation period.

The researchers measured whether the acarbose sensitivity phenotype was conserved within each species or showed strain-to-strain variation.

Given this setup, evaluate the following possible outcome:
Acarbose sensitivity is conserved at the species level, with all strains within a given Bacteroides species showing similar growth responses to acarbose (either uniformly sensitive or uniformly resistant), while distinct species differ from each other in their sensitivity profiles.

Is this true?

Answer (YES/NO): YES